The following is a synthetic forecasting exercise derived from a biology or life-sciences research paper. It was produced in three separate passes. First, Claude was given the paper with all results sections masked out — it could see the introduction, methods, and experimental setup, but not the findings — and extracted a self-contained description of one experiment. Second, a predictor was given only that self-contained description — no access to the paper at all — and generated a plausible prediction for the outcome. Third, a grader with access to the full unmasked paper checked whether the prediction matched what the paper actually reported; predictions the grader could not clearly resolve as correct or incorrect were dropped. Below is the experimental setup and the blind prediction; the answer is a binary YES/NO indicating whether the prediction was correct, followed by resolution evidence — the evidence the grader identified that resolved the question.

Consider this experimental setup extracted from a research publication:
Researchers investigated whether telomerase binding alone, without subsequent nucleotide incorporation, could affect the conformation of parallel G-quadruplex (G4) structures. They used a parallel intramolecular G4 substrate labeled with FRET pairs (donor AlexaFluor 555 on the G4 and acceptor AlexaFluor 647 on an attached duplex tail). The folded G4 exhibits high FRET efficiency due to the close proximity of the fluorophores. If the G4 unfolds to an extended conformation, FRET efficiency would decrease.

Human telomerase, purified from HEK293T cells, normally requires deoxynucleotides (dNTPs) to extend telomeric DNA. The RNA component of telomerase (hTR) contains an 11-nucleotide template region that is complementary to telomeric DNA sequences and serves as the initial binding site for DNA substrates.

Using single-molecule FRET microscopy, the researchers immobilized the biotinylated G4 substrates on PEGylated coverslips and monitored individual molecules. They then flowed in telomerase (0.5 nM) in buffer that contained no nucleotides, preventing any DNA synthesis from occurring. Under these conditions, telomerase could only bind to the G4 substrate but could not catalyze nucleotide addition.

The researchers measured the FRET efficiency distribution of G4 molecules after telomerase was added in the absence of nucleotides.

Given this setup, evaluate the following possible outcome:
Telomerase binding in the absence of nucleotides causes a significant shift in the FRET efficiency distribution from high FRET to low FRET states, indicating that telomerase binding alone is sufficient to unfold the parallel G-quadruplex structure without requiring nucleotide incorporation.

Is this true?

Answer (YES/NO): NO